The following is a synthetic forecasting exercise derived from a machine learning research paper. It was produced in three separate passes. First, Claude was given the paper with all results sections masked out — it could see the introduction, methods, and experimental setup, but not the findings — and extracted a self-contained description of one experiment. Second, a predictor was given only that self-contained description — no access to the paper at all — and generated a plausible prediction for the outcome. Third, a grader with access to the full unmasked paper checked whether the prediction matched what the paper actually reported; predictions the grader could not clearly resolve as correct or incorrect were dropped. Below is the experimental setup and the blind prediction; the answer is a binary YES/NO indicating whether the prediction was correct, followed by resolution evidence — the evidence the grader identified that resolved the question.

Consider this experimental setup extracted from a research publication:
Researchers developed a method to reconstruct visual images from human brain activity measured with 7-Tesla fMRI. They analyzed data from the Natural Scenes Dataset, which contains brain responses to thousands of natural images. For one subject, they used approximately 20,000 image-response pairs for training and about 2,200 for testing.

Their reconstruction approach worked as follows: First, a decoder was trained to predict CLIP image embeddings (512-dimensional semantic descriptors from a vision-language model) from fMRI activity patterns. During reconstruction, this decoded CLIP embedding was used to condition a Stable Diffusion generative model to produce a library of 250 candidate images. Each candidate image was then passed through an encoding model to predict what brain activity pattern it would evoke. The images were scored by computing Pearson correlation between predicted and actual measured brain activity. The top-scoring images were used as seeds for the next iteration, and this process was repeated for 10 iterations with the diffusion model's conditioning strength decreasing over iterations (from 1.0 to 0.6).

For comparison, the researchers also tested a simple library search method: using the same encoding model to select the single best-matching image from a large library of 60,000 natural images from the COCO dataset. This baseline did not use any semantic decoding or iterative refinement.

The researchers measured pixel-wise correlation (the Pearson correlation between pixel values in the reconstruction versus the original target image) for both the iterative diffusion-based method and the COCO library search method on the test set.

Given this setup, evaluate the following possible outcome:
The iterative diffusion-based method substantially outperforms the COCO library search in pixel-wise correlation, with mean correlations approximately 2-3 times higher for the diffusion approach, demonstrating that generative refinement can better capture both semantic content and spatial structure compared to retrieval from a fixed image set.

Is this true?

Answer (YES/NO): NO